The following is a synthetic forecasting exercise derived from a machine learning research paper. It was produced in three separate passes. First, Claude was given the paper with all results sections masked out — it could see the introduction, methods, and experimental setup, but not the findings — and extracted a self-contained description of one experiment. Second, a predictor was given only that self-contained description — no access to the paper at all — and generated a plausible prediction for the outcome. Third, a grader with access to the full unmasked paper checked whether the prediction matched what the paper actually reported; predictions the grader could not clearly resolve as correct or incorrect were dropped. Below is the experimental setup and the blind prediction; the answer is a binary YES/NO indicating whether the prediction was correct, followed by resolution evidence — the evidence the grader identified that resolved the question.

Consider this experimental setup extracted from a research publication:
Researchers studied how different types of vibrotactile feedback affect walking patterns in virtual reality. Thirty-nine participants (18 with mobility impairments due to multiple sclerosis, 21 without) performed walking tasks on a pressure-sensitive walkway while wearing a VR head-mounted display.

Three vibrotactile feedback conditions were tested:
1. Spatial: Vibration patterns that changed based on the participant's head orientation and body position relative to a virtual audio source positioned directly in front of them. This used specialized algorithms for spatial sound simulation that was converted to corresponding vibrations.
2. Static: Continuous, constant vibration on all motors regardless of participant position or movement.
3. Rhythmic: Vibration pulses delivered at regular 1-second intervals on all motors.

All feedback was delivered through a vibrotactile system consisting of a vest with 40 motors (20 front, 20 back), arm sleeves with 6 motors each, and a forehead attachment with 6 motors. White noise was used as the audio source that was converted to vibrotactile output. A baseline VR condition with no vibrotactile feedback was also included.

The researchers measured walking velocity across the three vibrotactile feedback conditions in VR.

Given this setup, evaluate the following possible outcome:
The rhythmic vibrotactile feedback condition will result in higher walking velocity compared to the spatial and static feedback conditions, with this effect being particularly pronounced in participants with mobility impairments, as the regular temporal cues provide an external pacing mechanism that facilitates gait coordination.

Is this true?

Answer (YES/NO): NO